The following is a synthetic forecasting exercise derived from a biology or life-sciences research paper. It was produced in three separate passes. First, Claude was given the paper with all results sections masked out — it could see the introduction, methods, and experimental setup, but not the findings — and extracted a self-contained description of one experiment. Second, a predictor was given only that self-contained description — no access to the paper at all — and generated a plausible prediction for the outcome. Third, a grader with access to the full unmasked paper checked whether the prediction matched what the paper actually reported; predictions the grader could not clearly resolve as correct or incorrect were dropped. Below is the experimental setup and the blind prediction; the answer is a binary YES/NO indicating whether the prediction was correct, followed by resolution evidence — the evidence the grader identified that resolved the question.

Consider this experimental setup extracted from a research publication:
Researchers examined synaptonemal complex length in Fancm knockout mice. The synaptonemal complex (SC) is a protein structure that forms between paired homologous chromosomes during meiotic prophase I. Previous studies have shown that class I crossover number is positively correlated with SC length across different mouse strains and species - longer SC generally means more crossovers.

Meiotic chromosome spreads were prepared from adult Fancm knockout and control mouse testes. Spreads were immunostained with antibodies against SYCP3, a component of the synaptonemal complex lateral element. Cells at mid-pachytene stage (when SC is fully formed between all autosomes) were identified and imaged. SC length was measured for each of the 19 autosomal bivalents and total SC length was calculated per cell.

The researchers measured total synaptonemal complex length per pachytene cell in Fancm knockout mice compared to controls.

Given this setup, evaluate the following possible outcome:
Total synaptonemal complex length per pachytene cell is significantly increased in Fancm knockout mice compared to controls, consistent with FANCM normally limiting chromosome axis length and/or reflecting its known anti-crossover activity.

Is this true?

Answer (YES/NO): NO